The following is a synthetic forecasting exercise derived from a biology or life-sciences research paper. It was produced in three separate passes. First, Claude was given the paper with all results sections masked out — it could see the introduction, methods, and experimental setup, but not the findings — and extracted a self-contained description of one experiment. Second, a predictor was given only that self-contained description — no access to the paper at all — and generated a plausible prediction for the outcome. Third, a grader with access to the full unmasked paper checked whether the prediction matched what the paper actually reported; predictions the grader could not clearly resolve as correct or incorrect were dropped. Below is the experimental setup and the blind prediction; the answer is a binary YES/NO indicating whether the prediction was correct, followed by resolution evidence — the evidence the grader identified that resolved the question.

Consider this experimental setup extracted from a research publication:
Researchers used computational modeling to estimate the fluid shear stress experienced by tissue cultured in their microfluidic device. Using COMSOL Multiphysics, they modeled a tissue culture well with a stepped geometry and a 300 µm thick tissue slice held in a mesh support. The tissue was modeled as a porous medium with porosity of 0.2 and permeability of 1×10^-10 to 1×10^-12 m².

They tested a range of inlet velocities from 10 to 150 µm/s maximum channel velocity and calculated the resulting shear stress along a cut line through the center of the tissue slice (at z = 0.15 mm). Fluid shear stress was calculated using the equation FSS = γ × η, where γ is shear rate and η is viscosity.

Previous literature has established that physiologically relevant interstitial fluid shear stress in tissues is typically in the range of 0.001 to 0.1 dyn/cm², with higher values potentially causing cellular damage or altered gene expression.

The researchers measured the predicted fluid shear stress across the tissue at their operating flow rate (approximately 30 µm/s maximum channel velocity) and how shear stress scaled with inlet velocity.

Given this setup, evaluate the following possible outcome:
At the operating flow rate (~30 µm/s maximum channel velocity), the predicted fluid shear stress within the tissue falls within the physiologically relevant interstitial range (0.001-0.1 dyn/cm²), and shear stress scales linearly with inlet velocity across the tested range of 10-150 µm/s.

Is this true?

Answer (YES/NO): NO